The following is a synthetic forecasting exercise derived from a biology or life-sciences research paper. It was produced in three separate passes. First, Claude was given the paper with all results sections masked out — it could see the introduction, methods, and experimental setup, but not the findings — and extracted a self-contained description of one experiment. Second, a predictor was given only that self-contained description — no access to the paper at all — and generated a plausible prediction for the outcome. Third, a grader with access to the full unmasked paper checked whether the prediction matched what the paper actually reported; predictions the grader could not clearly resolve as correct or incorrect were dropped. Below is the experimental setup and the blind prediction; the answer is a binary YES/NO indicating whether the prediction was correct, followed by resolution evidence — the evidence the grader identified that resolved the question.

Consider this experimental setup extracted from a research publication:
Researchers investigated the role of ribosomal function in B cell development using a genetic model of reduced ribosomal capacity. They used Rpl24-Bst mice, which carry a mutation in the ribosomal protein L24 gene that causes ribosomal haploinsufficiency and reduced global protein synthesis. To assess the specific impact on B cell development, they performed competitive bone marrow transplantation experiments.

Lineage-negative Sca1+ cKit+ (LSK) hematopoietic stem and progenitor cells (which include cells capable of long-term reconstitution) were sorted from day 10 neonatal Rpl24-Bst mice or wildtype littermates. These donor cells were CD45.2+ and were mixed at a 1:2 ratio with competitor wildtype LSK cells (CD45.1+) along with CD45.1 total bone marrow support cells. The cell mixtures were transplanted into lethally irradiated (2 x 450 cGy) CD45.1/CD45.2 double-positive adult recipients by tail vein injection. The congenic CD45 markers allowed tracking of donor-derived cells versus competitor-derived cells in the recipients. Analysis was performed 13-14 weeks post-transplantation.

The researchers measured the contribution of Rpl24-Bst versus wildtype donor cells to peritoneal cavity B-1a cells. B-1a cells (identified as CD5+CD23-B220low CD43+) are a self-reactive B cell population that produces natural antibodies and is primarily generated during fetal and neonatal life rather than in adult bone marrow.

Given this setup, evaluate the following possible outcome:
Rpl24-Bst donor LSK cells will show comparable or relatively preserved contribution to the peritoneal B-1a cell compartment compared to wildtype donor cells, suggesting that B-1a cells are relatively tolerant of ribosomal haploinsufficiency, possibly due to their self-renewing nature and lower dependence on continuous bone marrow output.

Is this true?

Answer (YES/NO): NO